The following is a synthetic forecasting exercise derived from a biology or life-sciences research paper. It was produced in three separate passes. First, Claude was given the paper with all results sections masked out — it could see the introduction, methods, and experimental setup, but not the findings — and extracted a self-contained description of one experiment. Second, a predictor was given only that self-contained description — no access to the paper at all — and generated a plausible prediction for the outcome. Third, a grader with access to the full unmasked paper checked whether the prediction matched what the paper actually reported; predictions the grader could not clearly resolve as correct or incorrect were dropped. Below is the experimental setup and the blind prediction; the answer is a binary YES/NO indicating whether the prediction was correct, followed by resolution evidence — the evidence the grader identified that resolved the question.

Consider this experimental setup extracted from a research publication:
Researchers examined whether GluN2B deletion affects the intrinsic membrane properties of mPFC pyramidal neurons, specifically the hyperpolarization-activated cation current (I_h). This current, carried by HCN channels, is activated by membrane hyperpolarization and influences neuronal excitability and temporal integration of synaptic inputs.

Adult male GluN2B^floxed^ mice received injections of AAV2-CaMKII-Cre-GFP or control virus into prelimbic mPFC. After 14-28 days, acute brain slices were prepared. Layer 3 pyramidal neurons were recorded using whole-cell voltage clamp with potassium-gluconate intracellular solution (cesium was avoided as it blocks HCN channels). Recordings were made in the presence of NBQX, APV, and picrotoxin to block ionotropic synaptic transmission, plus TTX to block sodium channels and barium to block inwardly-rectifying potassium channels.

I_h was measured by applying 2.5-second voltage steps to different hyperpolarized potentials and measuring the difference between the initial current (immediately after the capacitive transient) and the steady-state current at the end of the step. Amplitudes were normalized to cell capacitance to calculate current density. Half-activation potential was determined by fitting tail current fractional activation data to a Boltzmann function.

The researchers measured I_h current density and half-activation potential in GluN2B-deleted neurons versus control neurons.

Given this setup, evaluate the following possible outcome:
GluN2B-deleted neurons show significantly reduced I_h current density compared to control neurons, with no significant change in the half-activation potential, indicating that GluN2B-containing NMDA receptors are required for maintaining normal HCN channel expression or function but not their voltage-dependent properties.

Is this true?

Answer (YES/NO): NO